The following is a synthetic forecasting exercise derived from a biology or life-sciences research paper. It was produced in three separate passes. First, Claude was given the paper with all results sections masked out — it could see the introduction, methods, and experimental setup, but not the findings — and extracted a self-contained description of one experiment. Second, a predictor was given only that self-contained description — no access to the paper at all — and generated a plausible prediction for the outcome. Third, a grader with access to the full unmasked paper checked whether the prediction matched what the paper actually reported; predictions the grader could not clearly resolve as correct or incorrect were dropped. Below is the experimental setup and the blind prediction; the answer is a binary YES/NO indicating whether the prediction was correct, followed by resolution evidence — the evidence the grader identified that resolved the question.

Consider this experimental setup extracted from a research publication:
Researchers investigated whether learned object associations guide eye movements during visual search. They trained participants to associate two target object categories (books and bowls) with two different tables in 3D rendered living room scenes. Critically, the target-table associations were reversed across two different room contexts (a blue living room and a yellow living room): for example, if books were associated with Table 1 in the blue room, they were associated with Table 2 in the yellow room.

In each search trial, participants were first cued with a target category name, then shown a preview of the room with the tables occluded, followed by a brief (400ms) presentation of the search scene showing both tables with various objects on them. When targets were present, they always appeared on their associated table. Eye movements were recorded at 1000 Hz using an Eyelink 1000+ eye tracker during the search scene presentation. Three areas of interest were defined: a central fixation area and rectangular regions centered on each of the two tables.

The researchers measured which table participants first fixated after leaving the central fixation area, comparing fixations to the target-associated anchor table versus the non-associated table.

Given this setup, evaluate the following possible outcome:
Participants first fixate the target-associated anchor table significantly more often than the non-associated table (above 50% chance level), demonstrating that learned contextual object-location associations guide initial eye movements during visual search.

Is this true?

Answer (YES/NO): YES